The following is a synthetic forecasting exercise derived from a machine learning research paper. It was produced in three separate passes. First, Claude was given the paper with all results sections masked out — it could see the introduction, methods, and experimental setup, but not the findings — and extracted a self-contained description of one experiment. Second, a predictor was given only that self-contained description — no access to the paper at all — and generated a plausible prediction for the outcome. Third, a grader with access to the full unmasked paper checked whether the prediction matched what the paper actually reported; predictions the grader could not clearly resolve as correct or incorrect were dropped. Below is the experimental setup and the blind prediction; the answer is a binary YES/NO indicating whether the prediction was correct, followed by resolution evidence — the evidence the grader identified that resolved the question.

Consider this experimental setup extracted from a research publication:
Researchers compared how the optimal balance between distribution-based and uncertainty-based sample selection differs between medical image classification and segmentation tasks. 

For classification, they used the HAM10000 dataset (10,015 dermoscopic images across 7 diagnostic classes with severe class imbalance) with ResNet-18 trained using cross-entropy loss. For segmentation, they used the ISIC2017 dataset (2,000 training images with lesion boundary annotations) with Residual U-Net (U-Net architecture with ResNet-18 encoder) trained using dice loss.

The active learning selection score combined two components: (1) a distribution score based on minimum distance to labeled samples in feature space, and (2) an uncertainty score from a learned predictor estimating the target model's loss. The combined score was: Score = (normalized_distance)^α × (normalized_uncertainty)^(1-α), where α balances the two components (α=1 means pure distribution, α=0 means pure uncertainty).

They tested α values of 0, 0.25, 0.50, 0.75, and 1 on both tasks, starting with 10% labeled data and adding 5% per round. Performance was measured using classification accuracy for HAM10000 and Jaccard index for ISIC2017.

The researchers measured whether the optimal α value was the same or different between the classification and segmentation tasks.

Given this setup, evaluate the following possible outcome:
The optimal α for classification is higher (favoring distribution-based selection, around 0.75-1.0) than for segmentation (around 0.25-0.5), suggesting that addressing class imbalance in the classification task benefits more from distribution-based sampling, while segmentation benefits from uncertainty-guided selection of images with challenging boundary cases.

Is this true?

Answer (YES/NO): NO